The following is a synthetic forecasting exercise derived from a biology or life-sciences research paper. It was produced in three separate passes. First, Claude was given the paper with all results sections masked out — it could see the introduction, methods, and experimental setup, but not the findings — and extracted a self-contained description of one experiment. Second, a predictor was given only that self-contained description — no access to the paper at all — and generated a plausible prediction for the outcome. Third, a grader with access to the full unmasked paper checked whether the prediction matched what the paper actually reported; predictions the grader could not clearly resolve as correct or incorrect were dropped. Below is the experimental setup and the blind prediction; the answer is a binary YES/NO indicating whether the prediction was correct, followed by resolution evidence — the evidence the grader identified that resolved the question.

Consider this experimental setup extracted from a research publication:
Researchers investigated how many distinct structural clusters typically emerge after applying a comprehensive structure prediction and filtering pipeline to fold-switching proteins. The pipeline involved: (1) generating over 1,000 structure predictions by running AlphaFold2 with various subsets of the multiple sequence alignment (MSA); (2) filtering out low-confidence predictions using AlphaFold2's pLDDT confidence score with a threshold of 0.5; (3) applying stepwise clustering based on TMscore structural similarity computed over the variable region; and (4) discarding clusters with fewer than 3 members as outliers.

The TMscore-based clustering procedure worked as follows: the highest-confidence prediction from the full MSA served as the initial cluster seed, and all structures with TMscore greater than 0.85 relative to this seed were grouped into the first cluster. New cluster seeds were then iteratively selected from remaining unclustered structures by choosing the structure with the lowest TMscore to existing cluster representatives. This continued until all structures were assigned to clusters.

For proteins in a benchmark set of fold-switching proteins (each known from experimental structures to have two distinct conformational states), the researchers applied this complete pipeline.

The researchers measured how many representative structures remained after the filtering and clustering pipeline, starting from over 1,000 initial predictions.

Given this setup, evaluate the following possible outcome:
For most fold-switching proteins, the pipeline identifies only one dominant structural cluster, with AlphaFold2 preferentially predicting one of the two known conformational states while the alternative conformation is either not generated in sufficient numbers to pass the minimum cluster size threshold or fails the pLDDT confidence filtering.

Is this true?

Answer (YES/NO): NO